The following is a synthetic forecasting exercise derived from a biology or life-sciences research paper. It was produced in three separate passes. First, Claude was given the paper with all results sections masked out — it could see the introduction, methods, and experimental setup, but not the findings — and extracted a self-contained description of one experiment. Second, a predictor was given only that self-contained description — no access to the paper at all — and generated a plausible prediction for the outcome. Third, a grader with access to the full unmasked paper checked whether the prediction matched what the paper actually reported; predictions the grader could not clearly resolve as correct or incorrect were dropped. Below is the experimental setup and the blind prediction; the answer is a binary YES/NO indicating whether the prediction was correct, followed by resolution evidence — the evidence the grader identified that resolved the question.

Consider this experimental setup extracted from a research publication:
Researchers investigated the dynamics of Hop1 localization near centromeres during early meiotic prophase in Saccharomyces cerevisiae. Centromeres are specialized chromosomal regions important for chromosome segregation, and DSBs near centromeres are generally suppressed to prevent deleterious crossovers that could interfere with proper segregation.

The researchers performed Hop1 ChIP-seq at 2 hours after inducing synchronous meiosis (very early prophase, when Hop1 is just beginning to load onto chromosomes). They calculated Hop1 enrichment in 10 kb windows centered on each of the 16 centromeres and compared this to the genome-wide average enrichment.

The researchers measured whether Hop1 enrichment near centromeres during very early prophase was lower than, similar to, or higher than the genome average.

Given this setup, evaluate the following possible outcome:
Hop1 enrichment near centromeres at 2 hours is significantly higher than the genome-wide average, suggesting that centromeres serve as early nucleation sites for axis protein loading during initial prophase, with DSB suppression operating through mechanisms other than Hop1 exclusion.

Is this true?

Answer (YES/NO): YES